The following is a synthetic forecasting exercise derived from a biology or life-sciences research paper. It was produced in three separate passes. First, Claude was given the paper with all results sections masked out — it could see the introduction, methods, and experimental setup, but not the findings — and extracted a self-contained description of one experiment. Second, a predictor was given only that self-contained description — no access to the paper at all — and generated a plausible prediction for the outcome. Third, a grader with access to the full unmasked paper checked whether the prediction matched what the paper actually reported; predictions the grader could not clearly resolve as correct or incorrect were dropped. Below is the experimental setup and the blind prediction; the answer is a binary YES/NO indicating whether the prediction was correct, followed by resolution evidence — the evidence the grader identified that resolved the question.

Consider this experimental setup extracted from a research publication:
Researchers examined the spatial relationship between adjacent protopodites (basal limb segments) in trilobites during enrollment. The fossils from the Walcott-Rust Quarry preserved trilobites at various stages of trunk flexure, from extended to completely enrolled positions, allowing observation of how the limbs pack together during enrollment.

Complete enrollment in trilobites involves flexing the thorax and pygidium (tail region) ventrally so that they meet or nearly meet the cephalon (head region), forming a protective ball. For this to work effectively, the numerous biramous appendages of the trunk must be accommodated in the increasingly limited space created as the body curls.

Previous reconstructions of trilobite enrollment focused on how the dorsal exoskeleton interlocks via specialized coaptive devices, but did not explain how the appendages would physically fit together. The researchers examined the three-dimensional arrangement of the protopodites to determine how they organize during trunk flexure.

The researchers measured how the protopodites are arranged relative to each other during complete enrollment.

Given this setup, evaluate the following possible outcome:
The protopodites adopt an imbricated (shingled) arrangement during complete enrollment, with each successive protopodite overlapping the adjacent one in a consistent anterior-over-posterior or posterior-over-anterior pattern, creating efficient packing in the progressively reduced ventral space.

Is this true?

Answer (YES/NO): NO